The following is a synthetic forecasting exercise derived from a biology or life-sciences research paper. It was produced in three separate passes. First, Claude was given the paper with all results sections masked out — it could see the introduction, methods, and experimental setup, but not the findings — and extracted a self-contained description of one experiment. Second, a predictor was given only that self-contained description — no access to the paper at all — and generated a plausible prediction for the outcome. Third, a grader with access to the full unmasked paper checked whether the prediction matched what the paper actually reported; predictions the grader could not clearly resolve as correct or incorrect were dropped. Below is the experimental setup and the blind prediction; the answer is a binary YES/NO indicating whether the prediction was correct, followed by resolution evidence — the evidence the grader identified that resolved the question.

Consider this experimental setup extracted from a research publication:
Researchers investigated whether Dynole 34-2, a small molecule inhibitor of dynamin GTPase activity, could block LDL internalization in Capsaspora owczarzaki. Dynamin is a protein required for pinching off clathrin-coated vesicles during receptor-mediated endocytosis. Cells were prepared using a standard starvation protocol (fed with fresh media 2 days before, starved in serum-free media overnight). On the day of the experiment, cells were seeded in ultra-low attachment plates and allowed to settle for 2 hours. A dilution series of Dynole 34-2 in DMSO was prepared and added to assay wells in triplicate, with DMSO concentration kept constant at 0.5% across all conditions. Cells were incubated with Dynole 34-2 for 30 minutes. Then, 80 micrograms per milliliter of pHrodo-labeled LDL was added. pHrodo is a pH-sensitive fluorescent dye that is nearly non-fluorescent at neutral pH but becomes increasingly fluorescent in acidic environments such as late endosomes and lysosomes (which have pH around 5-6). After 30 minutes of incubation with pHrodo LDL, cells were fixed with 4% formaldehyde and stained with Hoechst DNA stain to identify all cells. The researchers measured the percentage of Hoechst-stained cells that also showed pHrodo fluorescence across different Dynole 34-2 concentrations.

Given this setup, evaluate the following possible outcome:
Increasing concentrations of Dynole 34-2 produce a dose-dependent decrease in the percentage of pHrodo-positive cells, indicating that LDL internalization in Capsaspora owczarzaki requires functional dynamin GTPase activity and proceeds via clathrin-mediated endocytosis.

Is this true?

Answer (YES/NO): YES